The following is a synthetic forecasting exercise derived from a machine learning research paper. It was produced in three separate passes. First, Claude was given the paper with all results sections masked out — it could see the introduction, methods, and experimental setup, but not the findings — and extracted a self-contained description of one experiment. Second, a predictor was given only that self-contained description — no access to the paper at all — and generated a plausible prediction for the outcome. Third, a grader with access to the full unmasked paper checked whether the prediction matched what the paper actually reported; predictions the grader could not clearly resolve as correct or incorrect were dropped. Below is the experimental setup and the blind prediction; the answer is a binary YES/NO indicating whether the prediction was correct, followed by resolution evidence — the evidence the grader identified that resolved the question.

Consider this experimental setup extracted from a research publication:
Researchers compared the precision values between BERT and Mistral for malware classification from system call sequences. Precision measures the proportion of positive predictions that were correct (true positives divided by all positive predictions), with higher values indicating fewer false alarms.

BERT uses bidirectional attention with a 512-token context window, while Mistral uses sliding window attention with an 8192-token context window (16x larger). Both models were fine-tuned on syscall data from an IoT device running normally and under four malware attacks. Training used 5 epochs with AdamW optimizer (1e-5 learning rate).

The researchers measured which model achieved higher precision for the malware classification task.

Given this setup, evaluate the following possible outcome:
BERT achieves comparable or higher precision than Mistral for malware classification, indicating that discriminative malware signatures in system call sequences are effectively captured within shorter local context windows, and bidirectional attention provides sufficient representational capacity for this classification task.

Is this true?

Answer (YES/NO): NO